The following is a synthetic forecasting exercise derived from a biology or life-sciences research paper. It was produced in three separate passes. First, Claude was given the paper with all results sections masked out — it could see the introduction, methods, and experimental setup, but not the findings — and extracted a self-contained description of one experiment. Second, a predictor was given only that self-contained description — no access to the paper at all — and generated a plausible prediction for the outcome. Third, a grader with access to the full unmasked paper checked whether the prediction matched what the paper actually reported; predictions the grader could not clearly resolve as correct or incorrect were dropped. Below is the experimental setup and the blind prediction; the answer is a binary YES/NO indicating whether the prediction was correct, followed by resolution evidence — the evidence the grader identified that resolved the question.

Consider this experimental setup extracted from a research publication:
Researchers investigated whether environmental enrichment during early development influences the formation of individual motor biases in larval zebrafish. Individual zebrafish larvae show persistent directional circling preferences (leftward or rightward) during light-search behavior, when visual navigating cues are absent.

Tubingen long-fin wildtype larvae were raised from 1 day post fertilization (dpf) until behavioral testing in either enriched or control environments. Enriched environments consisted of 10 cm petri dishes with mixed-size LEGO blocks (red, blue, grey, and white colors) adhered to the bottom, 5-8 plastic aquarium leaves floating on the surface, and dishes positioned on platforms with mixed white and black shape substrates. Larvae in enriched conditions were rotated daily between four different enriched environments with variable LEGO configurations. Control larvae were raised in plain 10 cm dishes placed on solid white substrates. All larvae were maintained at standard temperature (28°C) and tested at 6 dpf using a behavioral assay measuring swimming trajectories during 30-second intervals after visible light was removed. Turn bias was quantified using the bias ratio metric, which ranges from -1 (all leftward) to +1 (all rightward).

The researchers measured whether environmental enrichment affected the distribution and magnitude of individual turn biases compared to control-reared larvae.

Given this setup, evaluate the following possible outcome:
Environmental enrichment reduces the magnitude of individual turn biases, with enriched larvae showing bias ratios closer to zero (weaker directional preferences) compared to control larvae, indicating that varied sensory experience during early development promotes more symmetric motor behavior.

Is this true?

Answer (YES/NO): NO